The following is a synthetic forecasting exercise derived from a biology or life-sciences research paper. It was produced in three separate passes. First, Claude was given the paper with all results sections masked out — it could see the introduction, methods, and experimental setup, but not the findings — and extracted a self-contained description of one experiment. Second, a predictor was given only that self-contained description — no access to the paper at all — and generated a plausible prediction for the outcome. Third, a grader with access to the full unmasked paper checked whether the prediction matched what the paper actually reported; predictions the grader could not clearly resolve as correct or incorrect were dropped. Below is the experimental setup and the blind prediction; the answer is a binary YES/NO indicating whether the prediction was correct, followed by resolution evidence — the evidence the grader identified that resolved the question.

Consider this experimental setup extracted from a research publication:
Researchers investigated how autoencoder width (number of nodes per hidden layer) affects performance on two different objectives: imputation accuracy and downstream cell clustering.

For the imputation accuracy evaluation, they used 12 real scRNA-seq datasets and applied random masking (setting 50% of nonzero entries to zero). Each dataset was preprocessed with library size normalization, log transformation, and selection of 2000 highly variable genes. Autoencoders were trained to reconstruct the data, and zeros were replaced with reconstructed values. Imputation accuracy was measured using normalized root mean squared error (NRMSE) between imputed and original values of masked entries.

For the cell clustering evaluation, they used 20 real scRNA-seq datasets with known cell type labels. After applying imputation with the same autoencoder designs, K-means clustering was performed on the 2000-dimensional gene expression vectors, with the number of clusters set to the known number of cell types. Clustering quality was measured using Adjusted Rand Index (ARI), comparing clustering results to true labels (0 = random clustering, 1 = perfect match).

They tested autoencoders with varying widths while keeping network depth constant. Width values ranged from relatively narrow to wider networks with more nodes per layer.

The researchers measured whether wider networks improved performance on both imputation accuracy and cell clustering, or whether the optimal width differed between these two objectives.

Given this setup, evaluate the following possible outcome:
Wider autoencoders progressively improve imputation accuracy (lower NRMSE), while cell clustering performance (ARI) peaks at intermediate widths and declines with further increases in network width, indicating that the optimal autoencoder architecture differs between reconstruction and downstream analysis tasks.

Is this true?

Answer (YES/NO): NO